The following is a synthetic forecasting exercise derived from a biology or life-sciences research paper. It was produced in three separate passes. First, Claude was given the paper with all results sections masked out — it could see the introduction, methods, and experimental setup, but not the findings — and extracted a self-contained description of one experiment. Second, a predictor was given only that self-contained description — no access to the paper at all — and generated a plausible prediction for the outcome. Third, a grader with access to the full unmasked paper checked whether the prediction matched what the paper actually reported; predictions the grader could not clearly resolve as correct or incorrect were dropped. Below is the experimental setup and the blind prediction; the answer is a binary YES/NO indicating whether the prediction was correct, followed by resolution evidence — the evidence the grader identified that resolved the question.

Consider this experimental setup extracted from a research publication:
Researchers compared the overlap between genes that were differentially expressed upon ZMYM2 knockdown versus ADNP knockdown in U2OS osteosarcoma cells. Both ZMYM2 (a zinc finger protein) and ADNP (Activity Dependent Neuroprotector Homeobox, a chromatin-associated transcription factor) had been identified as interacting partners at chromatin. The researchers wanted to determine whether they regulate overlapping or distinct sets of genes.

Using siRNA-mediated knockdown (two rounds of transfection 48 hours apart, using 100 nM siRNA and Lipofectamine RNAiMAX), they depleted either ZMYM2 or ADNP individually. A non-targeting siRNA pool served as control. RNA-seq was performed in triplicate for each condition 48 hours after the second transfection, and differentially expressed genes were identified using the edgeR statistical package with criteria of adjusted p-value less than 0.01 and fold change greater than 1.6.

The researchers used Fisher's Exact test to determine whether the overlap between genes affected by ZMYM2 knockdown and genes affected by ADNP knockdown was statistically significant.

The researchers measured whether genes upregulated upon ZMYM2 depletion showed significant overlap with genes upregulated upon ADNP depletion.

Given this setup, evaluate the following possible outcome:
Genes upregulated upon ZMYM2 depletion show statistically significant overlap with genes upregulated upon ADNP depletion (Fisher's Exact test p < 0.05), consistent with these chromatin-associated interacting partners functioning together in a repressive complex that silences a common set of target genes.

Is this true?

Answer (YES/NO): YES